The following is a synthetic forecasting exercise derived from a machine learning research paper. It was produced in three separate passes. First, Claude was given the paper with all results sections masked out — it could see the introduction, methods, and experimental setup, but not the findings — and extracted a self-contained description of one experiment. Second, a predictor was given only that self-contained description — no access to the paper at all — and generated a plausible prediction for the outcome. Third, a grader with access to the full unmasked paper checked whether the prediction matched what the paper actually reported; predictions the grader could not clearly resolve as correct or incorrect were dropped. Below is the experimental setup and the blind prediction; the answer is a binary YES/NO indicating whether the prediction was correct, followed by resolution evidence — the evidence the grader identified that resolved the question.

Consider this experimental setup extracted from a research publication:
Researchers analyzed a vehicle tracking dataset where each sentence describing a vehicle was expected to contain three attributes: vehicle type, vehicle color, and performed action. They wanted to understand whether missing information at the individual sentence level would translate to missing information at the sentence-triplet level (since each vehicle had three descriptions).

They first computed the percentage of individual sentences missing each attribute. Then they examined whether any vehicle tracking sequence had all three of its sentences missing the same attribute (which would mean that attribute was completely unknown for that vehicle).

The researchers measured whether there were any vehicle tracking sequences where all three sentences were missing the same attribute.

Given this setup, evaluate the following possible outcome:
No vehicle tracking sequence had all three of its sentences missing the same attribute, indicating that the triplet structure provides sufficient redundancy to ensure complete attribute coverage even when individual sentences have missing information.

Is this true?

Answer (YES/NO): YES